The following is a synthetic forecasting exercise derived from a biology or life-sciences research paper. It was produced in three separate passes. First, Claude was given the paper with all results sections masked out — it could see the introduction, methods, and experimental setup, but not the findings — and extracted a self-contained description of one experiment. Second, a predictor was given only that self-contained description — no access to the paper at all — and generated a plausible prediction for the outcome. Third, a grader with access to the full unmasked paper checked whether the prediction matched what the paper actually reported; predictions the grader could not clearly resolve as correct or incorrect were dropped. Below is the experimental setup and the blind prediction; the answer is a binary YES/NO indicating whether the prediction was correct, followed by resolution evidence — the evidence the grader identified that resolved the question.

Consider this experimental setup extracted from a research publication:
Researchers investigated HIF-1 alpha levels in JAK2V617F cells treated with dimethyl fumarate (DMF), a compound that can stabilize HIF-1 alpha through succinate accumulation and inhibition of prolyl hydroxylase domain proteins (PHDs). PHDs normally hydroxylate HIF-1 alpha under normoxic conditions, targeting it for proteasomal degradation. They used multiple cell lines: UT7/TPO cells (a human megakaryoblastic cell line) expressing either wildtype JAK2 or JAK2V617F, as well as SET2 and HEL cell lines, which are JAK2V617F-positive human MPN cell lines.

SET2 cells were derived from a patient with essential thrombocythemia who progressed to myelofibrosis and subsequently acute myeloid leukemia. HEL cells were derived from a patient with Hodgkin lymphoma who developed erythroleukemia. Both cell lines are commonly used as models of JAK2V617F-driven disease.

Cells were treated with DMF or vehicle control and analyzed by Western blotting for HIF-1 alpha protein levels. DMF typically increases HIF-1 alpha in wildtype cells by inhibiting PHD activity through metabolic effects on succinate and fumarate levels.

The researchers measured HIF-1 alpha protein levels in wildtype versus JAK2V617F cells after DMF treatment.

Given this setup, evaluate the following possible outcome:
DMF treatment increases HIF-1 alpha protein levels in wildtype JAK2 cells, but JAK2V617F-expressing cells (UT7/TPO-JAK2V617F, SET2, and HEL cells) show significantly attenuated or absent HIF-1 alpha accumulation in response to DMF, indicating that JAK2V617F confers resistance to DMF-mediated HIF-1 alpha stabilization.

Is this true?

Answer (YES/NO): NO